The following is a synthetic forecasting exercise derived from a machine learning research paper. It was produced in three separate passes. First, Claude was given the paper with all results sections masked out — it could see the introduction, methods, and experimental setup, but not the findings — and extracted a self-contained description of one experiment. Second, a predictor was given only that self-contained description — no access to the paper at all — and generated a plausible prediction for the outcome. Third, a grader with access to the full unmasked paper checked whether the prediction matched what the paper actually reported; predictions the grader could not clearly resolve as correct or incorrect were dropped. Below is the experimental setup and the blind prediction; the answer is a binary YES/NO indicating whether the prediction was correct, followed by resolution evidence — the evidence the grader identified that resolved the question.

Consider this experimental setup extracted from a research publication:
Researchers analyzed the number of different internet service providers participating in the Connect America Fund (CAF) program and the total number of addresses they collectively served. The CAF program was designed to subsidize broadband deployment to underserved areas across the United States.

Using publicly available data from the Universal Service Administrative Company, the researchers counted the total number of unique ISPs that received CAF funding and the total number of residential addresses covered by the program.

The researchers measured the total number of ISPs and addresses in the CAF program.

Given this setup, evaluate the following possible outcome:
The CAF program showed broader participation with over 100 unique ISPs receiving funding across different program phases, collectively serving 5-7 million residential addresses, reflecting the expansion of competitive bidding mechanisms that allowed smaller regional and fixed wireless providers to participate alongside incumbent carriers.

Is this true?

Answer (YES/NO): YES